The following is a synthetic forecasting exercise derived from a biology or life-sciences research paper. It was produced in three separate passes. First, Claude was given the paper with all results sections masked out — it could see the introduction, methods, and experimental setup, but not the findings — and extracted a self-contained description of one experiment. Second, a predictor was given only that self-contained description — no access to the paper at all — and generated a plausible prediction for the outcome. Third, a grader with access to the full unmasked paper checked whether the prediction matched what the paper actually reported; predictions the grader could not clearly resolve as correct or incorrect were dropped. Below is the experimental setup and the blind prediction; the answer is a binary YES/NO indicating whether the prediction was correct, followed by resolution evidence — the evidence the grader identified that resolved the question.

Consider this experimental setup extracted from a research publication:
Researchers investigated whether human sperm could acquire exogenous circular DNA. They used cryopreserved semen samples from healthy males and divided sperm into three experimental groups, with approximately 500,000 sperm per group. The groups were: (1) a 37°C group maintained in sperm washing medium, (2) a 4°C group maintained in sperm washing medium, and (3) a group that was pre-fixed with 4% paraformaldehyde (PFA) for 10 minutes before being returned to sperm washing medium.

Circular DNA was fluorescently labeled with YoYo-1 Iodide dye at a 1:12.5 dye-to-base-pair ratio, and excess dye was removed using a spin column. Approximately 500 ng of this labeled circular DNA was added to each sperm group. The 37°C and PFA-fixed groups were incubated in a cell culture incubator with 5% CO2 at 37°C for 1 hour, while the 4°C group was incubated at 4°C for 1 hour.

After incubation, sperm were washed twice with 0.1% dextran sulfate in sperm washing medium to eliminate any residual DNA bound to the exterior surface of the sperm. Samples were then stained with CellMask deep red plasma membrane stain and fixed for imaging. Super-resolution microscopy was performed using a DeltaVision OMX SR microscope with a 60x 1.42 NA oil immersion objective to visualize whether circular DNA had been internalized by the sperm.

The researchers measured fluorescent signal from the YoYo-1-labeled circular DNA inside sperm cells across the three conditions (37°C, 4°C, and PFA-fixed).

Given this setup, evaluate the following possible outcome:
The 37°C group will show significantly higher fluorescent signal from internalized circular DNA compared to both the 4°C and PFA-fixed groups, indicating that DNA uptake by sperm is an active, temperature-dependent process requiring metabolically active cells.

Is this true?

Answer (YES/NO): YES